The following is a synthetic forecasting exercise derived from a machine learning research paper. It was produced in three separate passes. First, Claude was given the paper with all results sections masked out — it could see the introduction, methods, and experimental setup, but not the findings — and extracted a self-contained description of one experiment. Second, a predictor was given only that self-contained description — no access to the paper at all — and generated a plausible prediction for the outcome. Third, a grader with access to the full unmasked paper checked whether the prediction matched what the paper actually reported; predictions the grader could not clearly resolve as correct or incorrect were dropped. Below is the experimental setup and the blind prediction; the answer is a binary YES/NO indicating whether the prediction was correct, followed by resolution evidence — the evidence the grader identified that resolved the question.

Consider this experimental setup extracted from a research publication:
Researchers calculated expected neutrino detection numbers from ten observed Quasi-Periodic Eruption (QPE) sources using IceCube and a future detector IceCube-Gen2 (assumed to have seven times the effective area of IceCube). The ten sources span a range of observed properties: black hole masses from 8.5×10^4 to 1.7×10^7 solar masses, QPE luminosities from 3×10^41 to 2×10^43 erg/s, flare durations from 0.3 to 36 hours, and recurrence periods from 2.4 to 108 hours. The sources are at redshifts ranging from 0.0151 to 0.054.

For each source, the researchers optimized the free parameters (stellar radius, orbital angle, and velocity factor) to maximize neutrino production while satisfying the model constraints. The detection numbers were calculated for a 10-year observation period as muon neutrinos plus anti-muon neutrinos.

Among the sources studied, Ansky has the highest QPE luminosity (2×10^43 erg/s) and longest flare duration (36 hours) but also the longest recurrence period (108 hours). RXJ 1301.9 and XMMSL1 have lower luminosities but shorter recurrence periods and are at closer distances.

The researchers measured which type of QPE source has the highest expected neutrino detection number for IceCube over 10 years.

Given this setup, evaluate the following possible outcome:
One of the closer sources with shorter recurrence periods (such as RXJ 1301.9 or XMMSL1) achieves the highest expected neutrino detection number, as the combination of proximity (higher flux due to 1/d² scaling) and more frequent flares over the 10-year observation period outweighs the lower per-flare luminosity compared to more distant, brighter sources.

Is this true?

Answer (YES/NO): NO